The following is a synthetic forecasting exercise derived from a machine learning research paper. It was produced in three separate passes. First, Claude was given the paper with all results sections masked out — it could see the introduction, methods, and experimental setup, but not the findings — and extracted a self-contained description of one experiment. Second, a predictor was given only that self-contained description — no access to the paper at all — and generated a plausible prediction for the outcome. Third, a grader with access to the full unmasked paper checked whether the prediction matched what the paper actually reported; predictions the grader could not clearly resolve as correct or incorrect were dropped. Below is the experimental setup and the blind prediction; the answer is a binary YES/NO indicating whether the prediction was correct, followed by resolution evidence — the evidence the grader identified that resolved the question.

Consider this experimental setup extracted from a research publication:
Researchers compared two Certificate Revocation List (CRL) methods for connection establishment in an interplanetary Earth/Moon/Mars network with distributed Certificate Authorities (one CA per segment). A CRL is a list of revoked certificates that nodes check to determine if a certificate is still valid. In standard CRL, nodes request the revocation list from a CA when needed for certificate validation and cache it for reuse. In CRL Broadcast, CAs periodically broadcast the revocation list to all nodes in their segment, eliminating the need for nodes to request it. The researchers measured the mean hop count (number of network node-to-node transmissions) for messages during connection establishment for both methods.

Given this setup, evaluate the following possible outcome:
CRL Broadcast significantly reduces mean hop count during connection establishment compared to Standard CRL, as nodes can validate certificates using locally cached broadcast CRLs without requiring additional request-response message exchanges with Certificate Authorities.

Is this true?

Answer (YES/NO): YES